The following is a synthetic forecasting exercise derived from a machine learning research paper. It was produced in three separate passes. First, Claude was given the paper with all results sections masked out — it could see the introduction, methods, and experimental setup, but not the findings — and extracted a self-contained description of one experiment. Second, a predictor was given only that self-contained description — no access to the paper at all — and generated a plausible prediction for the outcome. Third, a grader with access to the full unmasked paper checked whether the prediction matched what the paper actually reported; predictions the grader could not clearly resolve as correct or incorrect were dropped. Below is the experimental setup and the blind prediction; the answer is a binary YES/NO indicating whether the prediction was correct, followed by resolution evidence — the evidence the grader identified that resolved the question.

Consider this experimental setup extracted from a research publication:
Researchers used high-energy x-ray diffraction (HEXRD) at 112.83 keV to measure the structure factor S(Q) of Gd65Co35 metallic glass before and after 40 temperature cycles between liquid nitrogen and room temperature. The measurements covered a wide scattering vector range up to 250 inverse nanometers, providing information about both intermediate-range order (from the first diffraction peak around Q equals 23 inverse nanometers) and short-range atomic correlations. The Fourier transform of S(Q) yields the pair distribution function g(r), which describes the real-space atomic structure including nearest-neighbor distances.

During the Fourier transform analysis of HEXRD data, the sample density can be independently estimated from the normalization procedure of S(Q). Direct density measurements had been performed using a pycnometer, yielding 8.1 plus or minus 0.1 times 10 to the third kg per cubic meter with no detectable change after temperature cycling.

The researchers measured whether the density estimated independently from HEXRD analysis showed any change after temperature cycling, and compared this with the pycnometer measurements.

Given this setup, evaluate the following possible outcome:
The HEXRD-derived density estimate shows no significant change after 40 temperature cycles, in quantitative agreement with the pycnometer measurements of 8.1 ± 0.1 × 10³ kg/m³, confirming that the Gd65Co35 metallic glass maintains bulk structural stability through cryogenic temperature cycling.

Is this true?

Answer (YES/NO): YES